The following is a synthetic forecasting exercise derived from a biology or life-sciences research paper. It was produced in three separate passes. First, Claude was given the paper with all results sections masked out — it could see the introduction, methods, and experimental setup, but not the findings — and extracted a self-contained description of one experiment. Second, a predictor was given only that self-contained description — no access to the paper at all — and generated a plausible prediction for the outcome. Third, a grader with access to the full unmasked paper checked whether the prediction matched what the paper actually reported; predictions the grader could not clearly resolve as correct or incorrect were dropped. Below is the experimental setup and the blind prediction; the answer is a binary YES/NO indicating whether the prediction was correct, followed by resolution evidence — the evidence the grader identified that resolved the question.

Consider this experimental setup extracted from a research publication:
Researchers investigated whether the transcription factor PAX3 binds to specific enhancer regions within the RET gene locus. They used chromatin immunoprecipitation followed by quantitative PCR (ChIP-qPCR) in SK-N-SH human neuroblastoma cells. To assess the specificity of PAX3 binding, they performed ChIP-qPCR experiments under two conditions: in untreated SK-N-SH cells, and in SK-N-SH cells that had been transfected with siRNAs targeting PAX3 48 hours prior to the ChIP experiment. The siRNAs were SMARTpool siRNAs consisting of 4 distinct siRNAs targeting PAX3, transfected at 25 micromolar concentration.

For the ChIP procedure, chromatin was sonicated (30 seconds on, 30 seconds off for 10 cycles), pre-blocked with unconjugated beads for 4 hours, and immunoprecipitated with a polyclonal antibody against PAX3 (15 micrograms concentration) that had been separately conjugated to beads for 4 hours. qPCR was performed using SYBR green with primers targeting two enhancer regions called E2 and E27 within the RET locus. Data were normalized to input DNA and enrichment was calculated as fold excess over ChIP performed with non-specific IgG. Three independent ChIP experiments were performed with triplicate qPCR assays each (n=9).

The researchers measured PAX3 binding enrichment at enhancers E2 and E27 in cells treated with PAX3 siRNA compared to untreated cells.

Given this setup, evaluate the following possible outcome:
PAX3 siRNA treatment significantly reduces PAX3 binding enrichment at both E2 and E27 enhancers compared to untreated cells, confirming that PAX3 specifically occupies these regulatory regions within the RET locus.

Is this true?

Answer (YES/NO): YES